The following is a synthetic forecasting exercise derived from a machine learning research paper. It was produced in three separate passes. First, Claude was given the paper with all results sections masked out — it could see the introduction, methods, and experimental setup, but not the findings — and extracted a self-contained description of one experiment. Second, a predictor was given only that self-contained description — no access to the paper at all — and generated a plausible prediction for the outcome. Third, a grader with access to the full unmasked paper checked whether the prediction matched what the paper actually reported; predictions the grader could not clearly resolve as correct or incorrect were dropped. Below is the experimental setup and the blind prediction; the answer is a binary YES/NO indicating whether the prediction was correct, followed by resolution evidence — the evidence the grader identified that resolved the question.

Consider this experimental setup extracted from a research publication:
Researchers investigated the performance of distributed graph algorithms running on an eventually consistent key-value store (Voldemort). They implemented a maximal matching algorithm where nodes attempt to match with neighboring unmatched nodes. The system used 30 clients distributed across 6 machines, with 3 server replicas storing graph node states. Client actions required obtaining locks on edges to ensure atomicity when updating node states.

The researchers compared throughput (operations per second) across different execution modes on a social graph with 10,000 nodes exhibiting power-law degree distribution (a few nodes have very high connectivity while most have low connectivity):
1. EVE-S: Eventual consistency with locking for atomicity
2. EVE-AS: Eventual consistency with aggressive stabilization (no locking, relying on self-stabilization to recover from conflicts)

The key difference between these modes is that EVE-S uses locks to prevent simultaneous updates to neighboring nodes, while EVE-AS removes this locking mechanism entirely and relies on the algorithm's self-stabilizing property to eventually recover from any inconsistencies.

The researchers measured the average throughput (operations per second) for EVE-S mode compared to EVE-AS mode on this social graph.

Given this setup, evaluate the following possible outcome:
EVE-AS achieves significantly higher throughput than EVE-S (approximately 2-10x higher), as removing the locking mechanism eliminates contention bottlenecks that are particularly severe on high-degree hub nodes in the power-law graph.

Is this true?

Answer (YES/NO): NO